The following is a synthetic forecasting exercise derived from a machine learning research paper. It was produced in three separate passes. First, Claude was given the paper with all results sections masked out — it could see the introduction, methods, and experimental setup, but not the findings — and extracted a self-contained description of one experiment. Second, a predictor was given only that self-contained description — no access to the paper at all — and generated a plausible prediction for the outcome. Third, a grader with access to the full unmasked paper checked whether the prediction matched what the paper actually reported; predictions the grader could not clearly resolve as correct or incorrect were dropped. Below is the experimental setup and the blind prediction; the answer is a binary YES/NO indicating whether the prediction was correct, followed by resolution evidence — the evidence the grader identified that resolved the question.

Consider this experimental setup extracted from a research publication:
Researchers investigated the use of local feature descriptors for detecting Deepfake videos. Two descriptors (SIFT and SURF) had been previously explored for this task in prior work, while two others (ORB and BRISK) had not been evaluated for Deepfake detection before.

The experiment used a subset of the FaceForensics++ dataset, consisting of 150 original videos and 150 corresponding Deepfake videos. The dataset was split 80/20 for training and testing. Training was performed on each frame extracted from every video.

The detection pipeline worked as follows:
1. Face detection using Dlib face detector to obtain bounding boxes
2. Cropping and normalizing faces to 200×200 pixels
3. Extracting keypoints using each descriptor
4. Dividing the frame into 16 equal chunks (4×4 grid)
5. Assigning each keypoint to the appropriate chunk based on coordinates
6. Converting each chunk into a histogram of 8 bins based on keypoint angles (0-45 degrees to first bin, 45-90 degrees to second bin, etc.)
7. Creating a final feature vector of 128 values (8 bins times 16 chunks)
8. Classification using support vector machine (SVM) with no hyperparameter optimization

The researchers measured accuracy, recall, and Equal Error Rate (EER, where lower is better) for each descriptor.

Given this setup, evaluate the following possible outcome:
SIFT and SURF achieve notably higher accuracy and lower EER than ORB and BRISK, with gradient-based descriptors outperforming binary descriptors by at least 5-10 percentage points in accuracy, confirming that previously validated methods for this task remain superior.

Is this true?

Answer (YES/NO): NO